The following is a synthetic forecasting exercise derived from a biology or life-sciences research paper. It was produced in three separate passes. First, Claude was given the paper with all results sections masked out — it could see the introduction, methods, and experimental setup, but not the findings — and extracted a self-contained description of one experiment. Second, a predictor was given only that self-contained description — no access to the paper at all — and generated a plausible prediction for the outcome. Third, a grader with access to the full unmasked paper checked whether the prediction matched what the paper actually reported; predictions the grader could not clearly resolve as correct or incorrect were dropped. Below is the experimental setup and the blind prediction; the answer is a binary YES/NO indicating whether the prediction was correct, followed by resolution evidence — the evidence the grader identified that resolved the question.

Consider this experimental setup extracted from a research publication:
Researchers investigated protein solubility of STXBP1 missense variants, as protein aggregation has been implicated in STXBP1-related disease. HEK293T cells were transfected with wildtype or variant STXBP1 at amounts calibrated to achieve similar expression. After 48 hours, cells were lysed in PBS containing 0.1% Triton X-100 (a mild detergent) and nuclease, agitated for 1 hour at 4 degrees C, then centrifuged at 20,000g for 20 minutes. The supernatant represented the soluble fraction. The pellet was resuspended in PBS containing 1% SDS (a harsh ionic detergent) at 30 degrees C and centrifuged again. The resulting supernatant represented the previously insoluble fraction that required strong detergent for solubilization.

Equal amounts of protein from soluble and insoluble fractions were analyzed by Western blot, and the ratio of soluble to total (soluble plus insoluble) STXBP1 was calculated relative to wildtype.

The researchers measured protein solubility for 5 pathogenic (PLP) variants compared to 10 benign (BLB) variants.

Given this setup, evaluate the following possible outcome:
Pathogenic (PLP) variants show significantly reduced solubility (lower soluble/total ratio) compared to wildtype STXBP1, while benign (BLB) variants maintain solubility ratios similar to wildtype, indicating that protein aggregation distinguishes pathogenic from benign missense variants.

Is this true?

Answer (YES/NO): YES